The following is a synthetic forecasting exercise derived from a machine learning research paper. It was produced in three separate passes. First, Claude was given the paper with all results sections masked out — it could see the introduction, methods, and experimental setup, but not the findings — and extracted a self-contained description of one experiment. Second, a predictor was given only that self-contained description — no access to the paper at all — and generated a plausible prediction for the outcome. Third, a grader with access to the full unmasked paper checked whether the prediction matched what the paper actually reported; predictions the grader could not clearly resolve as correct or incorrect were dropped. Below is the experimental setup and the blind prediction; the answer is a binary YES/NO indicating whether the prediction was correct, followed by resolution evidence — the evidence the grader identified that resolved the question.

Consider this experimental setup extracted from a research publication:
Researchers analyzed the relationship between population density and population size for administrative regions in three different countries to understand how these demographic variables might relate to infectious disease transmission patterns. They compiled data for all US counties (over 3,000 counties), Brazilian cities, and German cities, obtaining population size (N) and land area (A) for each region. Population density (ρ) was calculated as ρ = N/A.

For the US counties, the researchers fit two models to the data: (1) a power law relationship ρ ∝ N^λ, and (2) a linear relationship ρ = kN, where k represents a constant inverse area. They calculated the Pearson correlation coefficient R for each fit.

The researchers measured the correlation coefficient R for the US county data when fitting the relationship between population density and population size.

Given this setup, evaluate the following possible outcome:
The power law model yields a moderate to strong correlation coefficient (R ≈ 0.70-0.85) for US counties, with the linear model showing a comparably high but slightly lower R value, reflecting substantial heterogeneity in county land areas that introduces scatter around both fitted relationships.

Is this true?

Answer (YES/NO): NO